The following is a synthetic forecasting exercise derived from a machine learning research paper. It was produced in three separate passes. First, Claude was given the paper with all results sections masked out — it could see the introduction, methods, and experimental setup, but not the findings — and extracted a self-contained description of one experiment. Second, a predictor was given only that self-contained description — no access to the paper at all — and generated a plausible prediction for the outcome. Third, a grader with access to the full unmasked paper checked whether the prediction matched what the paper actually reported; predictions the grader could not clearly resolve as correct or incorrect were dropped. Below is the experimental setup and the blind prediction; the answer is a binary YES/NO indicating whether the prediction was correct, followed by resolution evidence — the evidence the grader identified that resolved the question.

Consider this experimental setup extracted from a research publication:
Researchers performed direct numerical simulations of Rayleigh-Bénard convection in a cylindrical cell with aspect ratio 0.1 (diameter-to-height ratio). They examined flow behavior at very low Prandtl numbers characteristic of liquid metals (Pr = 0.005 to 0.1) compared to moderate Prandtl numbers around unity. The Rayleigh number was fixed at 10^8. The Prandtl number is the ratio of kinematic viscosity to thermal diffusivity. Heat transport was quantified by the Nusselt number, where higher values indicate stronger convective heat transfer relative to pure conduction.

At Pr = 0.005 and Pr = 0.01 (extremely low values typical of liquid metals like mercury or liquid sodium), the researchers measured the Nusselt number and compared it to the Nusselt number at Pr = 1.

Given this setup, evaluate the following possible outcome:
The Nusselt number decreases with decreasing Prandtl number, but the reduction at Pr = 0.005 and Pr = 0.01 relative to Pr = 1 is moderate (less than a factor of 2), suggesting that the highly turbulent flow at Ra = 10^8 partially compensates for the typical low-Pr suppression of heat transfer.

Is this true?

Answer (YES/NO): NO